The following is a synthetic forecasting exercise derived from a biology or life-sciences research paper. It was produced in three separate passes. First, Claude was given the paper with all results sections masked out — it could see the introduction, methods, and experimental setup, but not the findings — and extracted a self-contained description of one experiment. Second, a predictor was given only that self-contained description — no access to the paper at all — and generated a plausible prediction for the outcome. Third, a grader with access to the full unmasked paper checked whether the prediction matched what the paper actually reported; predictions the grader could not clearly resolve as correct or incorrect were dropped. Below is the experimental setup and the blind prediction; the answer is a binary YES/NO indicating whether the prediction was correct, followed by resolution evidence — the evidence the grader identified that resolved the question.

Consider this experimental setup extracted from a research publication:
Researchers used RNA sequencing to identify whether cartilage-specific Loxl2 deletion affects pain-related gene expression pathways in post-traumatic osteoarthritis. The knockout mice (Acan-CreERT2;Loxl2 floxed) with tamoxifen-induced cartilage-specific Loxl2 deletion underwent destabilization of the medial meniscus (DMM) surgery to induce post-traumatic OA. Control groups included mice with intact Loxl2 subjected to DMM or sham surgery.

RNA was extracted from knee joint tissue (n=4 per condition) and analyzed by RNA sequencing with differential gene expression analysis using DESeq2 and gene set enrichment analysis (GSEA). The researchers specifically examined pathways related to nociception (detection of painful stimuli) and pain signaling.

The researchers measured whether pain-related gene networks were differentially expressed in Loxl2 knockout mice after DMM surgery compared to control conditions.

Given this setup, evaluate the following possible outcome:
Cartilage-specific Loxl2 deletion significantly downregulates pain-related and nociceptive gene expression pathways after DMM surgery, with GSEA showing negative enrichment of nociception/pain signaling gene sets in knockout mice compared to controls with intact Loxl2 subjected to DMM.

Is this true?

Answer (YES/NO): NO